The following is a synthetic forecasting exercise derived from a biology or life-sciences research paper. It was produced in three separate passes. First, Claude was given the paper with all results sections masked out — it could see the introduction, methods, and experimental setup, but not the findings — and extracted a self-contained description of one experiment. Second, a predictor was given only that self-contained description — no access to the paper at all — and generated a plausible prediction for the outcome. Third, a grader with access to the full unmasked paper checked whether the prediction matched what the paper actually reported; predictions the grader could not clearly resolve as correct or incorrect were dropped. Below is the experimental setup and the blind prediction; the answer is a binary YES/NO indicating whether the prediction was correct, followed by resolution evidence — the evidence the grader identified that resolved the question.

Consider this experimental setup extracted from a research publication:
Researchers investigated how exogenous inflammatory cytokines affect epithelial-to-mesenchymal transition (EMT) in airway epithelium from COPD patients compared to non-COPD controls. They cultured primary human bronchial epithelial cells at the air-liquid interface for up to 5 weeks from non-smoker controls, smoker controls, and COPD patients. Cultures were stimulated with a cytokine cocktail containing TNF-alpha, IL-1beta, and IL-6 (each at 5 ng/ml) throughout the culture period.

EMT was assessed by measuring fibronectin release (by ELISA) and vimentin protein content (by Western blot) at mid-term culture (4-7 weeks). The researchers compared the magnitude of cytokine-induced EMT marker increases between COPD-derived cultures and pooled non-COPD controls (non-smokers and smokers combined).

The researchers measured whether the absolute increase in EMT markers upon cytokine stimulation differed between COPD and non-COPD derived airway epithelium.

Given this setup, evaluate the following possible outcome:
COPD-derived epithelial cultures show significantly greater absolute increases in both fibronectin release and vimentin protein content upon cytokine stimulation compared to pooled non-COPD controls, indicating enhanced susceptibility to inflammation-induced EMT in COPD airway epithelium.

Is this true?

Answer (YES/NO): YES